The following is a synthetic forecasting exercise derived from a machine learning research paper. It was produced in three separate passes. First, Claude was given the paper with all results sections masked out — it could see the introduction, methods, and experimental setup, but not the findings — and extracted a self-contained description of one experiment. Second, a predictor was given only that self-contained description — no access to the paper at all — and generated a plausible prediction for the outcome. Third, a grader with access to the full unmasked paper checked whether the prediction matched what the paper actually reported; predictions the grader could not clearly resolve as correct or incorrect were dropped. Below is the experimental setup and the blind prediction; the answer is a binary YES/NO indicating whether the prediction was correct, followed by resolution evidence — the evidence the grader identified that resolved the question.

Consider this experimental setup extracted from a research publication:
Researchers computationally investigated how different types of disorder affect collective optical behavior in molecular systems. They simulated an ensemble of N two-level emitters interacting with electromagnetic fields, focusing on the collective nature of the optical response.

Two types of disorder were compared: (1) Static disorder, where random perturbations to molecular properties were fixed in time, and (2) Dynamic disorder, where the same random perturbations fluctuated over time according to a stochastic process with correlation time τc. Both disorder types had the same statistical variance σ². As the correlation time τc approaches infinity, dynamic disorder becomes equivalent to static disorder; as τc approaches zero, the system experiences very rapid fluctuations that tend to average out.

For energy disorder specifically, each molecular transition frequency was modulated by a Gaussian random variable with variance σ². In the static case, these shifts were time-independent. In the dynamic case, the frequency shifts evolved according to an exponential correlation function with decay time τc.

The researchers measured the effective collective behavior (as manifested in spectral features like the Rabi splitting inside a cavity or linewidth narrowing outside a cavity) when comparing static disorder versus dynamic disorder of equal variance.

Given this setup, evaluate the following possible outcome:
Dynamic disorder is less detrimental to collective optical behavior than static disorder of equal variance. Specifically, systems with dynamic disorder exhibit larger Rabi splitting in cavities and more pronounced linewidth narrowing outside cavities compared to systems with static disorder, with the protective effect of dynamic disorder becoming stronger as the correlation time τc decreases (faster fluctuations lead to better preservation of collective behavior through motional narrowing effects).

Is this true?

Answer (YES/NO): NO